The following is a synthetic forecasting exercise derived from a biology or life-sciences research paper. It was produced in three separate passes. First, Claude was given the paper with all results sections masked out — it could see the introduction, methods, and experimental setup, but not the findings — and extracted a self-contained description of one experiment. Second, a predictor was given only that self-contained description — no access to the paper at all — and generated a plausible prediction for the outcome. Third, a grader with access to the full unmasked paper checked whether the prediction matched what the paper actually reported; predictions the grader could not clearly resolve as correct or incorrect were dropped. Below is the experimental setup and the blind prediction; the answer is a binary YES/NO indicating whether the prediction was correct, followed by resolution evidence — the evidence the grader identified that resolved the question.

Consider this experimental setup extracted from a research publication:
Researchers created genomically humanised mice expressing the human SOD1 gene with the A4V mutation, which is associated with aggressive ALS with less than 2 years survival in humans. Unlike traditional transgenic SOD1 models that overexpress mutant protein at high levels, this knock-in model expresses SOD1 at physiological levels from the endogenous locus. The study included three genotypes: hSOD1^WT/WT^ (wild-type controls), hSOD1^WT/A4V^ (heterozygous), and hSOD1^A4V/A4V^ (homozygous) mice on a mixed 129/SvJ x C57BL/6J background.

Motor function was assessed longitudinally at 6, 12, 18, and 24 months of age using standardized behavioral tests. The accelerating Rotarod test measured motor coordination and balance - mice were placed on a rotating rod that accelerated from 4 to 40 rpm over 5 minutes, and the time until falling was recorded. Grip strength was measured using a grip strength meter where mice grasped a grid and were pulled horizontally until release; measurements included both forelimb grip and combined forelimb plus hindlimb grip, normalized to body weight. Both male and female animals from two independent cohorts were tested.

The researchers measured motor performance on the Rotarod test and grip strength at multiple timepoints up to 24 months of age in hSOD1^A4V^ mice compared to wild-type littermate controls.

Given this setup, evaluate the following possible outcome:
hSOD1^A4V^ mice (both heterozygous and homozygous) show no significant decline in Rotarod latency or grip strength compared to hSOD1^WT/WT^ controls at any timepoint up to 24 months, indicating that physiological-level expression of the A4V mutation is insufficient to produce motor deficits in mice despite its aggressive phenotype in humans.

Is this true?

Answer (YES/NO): YES